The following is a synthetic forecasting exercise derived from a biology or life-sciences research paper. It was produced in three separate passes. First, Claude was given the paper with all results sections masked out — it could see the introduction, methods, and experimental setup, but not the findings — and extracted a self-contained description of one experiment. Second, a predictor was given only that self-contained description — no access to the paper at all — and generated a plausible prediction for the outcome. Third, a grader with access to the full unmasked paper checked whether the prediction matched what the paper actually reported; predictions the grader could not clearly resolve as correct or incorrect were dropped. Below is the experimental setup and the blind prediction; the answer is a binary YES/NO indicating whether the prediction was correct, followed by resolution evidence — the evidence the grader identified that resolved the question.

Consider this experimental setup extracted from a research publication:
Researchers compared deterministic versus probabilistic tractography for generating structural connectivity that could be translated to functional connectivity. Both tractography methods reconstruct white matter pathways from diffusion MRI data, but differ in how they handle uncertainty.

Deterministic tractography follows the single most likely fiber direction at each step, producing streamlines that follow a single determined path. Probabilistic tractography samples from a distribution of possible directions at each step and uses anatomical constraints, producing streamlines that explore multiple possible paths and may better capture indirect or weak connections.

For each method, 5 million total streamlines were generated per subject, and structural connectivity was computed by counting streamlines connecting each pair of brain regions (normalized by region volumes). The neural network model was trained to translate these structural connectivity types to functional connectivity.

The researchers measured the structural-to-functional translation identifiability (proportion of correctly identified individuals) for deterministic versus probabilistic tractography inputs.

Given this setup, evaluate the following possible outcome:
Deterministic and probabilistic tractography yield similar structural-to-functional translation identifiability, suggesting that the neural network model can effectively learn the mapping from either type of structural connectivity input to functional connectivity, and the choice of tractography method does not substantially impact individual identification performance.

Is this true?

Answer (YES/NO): NO